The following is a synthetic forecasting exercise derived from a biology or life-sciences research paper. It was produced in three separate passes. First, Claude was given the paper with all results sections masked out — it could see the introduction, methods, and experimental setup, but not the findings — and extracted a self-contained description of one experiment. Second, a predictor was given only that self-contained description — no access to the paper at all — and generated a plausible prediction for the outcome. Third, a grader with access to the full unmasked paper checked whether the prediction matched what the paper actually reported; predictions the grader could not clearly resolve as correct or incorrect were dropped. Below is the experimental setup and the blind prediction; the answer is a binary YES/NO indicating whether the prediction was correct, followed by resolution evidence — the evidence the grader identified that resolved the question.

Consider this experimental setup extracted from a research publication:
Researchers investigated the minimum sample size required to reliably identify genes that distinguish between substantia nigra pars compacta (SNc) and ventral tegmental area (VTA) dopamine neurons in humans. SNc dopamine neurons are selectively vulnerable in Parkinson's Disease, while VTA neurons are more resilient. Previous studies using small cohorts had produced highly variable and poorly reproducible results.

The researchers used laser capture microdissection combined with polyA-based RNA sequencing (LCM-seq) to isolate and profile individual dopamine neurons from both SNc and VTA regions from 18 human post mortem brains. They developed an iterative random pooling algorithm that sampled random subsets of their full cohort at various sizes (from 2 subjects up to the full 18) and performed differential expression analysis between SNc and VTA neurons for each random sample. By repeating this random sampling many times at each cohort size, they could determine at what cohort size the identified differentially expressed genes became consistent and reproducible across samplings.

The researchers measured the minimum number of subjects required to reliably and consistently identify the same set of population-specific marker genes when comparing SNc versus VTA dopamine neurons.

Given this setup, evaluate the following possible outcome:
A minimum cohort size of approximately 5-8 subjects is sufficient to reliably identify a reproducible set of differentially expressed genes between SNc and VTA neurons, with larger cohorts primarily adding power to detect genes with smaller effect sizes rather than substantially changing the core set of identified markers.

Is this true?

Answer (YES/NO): NO